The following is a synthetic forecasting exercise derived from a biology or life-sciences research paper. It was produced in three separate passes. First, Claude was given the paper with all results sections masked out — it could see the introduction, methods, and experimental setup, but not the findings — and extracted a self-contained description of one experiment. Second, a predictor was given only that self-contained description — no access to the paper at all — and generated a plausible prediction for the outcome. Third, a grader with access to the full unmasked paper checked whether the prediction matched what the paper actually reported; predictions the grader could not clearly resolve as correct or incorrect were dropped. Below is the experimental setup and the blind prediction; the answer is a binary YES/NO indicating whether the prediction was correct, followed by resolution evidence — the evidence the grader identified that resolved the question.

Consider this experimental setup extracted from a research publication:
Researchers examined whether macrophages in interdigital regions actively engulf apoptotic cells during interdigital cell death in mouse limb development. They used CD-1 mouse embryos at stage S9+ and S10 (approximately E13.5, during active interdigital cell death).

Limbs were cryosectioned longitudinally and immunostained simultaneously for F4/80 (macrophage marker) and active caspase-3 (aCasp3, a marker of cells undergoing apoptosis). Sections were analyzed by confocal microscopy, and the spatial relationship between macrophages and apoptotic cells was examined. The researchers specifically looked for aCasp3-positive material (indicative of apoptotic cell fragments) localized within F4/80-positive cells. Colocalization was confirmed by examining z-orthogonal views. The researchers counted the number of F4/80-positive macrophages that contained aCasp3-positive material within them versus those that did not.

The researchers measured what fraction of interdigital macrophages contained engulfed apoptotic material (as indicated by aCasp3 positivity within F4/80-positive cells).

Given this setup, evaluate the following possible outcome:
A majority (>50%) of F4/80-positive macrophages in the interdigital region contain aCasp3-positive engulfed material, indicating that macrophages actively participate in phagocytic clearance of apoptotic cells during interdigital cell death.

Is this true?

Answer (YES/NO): NO